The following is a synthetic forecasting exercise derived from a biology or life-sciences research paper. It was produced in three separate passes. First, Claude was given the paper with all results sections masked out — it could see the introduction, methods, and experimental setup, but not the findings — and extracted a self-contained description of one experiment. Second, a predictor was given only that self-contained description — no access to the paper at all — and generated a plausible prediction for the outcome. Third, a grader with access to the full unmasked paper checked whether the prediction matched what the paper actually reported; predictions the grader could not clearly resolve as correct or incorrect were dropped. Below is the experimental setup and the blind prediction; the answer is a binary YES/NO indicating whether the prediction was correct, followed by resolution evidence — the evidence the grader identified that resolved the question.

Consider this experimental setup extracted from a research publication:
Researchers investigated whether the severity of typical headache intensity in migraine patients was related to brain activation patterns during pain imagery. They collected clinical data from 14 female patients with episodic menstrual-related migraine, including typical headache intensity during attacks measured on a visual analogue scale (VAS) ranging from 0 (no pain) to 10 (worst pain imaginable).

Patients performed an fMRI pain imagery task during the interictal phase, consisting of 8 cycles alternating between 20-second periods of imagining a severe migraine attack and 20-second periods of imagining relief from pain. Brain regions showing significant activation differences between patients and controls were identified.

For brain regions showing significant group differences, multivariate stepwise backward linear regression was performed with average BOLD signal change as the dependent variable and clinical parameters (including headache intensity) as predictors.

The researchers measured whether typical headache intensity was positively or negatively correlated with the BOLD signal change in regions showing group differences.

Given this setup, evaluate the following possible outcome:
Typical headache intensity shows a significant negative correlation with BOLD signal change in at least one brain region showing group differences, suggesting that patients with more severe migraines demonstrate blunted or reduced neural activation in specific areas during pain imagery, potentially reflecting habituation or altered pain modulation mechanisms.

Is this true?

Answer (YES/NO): NO